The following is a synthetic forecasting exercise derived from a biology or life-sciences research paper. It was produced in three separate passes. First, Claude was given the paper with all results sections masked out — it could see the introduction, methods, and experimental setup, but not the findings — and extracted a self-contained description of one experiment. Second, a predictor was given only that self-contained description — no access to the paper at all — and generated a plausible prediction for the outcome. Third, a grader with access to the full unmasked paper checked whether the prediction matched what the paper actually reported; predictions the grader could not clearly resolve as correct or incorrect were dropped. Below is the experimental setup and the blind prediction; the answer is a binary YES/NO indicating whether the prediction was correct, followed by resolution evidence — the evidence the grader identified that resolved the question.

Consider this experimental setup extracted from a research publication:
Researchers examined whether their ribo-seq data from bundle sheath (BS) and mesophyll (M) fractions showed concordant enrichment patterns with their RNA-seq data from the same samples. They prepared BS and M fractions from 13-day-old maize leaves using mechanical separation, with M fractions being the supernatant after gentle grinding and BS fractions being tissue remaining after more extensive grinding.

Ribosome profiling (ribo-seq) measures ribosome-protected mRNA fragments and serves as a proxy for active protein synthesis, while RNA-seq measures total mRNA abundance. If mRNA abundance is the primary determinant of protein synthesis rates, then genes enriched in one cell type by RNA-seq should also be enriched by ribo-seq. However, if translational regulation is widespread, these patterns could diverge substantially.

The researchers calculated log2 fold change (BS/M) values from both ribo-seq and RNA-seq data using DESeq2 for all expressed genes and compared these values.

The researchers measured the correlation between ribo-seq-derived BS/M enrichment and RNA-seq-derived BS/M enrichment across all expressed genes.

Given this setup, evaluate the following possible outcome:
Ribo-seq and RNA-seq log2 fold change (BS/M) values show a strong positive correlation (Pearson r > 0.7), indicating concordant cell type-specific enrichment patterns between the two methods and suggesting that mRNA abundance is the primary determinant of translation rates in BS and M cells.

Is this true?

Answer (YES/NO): YES